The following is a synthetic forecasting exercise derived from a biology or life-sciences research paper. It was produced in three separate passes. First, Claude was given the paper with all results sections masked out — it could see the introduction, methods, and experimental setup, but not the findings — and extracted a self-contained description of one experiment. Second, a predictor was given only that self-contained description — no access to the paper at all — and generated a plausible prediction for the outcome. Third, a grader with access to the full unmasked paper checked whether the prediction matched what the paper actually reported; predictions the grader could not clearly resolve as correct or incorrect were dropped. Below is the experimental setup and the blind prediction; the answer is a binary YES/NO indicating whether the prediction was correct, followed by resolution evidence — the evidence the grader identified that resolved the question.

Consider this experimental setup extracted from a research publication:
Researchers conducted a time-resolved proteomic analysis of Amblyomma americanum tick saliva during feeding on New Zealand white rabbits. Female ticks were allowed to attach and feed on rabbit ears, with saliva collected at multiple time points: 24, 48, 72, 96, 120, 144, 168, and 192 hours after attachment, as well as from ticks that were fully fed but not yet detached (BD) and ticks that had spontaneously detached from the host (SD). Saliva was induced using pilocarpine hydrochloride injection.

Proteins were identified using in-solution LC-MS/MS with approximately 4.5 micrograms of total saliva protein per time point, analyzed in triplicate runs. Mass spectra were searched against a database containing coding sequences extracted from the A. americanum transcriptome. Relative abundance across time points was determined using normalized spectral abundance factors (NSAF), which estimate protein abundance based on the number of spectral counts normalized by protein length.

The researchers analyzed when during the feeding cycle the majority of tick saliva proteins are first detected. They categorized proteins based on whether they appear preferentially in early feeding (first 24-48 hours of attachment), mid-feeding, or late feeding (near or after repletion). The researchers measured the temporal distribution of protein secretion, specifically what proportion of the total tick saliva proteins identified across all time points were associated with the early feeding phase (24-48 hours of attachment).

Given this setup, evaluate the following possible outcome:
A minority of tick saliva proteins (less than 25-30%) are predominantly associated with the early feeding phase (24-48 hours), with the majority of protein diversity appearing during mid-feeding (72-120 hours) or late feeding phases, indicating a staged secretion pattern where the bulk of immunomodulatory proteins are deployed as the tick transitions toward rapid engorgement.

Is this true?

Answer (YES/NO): NO